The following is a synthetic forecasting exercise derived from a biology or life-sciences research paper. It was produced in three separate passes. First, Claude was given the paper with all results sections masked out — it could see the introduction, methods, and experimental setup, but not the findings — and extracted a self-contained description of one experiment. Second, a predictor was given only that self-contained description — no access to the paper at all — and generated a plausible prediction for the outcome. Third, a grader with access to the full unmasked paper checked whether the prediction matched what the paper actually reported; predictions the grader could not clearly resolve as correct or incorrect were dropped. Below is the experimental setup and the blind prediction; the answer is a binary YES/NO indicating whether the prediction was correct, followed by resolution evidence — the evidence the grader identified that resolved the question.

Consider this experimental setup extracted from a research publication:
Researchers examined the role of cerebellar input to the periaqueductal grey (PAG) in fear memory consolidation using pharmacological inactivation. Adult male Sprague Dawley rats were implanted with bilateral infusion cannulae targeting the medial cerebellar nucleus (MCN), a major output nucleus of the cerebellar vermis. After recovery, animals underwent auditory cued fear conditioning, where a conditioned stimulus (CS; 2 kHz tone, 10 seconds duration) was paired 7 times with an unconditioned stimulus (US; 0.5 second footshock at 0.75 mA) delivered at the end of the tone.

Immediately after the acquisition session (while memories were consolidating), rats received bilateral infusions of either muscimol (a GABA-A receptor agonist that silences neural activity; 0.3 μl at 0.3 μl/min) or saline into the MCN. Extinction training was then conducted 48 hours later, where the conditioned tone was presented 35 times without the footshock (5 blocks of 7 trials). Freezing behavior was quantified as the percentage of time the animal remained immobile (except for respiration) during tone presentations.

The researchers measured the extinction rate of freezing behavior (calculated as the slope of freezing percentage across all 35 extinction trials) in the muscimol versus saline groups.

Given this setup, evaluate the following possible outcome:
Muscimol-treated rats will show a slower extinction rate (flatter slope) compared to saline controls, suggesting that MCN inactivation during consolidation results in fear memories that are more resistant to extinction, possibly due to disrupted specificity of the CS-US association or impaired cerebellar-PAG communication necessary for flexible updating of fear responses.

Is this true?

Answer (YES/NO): NO